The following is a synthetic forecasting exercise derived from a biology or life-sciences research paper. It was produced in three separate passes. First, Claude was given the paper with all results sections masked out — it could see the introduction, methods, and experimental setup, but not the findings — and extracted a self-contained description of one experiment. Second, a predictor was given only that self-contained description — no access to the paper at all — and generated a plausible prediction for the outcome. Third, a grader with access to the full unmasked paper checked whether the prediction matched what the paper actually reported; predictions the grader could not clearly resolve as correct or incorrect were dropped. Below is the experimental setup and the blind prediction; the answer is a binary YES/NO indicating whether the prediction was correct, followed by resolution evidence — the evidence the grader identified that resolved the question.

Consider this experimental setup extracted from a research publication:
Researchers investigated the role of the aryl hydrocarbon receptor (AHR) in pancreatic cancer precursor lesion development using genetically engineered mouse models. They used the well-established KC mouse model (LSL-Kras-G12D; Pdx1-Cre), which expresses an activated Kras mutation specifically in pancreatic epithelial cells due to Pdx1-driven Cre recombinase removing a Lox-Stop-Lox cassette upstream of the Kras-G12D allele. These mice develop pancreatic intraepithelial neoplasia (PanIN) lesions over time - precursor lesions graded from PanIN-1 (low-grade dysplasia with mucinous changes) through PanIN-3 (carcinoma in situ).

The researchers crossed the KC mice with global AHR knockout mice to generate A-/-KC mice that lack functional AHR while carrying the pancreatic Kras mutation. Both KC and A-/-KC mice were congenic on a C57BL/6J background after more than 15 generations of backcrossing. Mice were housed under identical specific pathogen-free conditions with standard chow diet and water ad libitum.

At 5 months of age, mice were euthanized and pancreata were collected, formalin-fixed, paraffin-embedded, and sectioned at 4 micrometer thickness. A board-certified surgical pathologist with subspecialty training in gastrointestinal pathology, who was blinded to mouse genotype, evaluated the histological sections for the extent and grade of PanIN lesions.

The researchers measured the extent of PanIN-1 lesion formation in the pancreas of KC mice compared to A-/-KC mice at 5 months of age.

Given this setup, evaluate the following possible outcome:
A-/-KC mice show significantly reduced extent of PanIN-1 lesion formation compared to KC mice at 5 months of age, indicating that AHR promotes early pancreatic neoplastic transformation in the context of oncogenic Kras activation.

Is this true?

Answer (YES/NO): NO